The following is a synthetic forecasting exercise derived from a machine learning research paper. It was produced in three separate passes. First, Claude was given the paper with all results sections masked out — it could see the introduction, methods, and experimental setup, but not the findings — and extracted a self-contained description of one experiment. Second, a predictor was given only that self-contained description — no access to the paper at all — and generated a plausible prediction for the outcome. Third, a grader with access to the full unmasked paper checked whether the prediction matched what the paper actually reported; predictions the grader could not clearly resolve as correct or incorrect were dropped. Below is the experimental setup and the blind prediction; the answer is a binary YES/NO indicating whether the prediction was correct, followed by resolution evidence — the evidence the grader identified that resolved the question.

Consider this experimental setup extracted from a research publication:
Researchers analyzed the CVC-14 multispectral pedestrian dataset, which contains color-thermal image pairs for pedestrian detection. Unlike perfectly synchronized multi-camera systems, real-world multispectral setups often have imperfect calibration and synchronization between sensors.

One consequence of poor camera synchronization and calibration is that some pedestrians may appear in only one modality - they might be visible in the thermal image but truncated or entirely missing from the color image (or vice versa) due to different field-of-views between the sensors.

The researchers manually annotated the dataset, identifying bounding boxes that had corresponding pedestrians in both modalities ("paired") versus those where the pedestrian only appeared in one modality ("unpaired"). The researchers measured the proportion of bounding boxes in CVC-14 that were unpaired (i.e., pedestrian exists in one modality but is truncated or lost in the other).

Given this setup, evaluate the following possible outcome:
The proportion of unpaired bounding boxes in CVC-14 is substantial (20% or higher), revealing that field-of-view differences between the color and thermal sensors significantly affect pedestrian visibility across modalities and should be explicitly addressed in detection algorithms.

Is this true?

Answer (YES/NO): NO